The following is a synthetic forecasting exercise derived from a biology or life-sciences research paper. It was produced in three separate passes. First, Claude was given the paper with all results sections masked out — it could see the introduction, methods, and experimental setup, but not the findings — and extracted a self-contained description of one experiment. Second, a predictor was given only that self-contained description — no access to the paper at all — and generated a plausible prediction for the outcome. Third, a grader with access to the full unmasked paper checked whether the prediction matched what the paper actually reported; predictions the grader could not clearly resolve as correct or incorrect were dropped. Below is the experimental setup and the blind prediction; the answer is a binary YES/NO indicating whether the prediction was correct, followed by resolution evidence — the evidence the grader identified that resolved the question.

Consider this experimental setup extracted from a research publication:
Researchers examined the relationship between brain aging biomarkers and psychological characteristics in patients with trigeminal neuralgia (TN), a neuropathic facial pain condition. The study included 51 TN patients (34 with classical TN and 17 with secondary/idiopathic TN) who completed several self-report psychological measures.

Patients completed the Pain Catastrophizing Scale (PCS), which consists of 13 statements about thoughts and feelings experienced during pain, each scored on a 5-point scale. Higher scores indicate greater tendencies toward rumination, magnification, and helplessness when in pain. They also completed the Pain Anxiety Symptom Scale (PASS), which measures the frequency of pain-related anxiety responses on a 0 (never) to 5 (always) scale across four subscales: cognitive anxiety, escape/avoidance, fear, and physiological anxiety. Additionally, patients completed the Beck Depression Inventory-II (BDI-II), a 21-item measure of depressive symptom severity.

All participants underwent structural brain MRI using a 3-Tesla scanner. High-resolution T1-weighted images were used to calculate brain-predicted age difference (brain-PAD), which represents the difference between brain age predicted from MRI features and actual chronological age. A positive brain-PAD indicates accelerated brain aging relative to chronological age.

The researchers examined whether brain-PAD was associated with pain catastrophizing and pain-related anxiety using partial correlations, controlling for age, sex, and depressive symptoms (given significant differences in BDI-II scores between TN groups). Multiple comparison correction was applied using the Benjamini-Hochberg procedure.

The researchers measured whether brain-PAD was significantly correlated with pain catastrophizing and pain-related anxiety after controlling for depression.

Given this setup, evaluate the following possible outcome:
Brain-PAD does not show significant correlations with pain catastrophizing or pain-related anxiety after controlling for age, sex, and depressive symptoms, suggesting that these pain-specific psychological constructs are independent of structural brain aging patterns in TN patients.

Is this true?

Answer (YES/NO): NO